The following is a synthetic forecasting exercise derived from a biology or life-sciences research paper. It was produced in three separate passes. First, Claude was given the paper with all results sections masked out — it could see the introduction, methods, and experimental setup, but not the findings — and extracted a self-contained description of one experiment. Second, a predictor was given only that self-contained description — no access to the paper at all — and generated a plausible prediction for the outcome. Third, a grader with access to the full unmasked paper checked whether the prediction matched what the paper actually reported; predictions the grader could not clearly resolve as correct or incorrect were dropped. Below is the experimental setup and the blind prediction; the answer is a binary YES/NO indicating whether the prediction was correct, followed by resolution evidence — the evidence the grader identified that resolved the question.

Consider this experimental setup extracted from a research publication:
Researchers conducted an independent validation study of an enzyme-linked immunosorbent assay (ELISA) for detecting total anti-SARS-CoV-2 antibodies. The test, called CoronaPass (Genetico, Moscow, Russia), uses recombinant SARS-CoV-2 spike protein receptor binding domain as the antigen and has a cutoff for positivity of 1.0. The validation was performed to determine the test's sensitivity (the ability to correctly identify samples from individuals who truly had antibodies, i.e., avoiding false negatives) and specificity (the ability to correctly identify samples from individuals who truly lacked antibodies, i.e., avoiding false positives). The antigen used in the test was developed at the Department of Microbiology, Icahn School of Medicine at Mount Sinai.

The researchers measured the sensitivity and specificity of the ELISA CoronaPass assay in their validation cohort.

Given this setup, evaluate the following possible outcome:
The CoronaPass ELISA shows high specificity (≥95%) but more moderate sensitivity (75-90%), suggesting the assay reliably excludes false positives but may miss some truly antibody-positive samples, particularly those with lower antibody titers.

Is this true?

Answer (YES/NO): NO